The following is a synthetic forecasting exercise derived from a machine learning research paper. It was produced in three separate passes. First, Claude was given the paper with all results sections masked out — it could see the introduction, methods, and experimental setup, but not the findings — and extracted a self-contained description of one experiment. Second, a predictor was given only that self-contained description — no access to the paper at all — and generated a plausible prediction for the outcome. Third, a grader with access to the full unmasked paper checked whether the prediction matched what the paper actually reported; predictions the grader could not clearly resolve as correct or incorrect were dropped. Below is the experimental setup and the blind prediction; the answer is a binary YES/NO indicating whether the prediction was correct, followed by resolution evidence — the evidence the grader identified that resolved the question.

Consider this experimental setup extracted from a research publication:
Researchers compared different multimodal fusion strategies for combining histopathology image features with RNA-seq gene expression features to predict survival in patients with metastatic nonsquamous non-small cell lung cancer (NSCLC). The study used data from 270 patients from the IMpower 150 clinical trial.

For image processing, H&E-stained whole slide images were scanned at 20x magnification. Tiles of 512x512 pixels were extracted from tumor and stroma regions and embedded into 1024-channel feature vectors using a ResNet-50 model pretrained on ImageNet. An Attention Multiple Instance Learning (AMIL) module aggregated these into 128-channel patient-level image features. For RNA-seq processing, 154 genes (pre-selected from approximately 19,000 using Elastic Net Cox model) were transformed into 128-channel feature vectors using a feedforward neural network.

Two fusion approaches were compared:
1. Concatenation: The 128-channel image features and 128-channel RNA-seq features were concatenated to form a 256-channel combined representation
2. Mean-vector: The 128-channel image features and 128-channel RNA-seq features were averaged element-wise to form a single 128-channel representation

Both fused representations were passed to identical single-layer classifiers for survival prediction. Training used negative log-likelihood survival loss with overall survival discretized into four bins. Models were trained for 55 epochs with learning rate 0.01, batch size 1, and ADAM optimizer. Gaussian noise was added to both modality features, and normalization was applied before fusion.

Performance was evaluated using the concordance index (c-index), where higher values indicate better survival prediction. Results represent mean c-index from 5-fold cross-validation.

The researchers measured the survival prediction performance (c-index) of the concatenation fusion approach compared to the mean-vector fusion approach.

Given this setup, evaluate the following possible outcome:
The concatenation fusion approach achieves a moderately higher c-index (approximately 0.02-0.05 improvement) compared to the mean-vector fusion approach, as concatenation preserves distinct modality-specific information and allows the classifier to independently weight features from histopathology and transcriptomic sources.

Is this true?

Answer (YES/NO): NO